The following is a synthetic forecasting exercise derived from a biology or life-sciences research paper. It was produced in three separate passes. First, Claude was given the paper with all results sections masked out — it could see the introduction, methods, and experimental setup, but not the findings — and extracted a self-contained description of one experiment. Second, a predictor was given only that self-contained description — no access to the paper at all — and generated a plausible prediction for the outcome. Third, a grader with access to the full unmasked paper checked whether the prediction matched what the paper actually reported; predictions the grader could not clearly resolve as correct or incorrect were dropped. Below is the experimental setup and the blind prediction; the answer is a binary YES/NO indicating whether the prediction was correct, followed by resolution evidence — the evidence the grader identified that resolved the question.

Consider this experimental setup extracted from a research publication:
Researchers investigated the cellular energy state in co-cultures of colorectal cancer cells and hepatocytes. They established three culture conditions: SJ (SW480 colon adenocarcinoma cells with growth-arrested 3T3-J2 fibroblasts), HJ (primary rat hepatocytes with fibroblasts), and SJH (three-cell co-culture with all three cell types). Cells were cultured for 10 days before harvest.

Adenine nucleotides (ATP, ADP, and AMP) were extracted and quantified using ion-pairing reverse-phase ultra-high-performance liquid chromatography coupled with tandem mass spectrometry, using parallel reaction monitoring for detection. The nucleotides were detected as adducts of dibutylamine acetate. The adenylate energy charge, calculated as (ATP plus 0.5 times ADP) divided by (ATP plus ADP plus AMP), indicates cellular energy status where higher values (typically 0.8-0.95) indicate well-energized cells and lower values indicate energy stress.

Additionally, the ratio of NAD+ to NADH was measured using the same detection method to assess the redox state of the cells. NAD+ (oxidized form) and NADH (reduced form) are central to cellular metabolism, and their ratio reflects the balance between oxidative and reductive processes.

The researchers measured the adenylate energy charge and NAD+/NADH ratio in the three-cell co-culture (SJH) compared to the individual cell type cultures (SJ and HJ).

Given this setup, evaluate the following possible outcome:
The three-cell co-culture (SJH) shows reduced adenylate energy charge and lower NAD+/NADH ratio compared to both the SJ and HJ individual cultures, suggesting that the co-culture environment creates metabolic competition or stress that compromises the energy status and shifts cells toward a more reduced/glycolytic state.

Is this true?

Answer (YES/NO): NO